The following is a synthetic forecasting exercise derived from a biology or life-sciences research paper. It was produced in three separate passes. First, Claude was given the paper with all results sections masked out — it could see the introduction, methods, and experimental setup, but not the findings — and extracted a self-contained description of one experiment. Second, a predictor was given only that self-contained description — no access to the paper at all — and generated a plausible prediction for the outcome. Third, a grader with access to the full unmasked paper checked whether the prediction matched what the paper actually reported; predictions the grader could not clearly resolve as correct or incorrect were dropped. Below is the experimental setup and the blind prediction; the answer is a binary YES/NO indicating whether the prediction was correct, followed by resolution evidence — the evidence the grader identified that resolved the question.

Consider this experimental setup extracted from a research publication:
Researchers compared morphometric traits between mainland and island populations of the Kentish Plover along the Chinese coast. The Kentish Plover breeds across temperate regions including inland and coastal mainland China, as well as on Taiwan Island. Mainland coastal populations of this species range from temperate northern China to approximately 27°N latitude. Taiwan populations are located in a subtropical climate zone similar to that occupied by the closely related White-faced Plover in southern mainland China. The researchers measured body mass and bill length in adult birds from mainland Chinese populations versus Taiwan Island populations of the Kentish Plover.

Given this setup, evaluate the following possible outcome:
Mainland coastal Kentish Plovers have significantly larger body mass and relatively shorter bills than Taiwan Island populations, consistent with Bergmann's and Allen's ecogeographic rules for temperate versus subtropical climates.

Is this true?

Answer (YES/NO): NO